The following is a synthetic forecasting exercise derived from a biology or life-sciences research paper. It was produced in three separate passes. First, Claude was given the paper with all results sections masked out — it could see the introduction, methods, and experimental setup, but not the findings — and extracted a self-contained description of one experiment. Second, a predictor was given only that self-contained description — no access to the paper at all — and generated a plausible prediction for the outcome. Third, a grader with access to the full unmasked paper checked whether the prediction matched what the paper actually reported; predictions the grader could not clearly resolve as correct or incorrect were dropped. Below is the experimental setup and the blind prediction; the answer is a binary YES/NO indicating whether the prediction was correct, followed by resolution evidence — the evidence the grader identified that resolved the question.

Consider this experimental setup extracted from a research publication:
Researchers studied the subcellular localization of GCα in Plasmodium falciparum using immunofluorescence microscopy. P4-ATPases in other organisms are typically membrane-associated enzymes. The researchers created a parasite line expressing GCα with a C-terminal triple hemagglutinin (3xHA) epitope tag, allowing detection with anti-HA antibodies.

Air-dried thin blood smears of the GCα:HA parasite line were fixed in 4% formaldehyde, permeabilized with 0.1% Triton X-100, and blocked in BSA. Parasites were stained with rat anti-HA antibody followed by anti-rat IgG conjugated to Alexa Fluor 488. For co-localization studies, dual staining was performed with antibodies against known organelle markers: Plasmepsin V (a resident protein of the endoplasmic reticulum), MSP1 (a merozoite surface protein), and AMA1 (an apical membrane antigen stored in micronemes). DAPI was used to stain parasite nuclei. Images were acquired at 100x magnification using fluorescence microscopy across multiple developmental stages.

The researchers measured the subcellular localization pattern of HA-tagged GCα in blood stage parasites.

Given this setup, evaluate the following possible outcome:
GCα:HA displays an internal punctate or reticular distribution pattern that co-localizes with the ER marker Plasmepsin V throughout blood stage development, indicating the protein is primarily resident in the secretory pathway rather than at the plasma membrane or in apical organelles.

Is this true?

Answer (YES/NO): NO